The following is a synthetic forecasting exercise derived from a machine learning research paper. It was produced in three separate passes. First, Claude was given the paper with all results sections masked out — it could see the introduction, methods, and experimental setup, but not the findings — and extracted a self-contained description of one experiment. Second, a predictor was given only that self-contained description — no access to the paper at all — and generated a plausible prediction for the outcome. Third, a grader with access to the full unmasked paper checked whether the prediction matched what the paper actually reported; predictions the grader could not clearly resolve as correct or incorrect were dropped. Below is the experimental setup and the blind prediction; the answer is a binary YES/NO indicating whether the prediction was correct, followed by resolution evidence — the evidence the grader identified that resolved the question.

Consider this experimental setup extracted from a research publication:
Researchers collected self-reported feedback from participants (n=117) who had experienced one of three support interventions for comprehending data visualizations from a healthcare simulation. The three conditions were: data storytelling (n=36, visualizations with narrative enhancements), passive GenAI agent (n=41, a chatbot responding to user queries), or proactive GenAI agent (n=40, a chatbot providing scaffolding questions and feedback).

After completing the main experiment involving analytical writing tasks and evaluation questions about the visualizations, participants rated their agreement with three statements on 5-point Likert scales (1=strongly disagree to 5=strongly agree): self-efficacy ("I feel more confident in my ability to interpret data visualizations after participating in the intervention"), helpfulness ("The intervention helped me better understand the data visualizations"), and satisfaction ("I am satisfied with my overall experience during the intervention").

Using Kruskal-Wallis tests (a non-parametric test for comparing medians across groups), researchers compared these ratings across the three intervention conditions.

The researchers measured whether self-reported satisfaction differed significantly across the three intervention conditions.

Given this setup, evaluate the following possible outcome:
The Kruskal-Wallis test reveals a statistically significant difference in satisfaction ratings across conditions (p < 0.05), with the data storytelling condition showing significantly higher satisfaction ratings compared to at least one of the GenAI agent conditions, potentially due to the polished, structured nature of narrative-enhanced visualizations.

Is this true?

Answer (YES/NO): NO